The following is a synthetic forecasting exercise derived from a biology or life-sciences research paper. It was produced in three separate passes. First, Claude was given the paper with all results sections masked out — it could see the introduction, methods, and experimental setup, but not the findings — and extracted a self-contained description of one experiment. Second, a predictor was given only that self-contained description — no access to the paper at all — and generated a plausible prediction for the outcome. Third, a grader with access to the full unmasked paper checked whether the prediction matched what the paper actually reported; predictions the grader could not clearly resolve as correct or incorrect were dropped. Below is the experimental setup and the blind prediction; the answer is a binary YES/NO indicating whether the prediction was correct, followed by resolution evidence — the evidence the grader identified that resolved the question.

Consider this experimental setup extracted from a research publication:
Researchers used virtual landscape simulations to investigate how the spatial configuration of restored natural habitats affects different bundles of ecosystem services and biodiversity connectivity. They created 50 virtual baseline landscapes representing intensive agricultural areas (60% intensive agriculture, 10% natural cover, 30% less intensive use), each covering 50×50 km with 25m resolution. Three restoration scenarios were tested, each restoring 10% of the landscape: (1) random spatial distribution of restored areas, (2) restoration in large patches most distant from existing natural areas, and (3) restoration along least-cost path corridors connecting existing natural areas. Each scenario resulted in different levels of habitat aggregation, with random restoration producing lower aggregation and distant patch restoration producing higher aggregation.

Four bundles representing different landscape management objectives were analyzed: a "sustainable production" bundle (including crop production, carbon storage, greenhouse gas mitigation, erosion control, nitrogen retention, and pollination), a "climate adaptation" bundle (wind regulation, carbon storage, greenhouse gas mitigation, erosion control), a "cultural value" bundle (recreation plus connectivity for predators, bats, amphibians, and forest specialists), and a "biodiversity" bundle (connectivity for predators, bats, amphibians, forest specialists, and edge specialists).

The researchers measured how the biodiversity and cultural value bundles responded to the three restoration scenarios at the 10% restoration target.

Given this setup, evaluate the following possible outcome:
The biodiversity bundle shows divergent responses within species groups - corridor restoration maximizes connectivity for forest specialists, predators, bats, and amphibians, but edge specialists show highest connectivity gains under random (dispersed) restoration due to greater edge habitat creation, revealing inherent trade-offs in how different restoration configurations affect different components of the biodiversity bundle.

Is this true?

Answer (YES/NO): NO